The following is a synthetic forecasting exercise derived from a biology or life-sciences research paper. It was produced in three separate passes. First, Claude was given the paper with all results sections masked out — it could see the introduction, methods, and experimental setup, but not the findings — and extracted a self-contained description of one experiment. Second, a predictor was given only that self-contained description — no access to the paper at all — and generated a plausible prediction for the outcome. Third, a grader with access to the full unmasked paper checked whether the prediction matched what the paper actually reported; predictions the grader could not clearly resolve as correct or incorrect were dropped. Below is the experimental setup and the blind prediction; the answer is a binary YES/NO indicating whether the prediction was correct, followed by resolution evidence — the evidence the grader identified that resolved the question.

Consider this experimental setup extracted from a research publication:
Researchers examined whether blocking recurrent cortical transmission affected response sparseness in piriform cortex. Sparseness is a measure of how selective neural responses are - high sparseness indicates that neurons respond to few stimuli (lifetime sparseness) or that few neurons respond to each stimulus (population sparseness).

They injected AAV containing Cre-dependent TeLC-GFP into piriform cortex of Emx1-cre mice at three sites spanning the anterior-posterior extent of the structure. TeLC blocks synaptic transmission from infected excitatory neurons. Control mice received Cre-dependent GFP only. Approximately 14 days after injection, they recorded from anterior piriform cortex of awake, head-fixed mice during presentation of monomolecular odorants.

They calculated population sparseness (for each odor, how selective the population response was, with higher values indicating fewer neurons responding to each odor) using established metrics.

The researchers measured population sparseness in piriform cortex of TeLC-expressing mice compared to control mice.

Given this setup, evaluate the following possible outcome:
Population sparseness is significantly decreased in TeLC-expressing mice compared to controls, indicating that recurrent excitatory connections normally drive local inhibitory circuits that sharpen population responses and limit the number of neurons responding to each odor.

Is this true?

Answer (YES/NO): NO